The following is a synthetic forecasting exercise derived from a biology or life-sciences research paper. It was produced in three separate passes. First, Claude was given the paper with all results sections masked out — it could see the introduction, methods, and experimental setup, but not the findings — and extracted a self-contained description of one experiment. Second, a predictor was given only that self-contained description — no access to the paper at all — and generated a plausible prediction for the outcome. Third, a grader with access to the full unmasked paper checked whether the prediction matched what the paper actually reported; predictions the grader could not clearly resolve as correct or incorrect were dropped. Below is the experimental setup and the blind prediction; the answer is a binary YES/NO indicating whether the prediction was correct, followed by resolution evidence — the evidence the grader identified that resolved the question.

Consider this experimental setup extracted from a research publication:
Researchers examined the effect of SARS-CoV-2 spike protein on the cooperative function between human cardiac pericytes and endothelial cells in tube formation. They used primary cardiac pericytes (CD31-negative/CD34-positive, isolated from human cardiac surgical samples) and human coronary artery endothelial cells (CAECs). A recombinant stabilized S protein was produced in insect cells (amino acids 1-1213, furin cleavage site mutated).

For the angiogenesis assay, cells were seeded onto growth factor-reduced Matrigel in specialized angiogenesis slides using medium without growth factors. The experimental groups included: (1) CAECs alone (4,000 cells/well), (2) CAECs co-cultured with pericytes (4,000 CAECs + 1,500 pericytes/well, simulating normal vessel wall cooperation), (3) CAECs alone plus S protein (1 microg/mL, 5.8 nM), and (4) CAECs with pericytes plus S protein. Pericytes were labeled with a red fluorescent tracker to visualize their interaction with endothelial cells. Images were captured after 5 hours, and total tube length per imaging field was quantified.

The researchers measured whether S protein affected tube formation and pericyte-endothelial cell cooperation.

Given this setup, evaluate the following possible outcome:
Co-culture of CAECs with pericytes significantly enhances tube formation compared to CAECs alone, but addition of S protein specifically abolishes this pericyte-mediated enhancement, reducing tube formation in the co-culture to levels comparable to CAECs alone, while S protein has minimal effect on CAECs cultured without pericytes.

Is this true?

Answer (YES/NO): NO